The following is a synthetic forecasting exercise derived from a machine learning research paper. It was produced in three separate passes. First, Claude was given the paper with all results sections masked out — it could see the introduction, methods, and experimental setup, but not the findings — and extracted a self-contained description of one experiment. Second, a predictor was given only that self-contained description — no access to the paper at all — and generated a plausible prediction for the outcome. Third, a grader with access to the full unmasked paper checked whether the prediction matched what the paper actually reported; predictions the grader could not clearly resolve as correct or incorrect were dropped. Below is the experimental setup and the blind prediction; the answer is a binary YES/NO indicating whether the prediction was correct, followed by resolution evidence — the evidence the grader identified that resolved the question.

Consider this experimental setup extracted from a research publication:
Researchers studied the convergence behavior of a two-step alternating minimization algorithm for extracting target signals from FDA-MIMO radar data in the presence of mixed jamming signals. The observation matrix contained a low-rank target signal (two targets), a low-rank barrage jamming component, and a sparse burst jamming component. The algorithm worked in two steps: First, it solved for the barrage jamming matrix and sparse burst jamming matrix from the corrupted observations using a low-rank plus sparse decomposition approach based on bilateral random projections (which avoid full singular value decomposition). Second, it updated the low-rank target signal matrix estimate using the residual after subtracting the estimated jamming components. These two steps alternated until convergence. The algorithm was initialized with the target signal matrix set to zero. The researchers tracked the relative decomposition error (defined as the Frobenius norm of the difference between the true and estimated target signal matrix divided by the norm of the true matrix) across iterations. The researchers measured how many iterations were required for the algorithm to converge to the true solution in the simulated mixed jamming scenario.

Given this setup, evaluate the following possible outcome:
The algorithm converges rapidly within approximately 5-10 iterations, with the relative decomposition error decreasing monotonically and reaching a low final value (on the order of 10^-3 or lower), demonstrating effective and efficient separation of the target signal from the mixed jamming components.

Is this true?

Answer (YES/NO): NO